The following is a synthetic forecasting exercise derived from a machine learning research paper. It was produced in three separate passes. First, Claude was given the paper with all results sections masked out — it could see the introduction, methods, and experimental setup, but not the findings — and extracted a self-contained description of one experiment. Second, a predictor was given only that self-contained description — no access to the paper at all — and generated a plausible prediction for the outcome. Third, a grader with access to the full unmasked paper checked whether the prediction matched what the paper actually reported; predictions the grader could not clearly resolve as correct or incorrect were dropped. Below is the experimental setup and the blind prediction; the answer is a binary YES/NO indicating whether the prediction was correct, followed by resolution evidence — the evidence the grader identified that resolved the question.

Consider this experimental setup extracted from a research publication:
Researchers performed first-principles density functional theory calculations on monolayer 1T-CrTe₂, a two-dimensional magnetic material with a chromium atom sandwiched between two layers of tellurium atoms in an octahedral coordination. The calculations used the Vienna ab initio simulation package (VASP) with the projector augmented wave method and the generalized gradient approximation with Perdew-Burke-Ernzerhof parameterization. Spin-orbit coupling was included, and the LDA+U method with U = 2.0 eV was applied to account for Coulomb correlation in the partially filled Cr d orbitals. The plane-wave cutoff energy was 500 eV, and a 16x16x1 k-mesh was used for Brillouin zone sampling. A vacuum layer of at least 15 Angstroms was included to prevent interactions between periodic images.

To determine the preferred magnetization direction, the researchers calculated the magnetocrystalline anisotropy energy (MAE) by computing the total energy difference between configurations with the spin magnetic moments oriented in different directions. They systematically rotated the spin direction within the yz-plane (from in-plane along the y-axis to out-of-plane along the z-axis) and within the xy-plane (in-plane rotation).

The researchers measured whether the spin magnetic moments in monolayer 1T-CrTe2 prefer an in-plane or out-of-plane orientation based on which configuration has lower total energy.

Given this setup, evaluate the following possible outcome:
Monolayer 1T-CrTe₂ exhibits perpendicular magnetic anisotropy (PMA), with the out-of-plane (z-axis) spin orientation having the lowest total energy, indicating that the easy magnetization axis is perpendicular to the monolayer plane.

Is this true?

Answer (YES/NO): NO